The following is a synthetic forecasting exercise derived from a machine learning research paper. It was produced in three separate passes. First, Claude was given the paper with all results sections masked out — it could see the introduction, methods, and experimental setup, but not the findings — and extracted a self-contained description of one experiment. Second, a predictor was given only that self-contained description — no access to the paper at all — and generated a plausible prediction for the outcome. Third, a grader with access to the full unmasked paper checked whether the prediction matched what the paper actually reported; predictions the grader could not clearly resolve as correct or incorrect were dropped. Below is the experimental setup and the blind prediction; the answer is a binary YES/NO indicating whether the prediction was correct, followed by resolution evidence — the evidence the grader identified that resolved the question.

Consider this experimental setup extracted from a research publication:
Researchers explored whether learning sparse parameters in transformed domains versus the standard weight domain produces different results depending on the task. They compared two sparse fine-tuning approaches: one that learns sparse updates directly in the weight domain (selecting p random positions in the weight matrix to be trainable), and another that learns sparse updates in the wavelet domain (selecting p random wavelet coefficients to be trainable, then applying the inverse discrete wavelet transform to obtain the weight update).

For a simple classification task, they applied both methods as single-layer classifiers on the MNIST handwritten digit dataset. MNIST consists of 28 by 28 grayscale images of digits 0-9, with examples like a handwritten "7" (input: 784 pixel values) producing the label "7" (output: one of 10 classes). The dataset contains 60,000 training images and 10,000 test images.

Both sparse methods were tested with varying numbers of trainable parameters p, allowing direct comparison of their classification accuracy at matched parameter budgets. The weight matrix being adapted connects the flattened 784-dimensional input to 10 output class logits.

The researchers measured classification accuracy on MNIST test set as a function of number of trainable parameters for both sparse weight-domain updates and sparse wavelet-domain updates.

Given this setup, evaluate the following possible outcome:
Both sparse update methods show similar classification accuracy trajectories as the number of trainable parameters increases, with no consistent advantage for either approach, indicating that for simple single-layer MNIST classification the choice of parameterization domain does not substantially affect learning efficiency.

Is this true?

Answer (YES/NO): NO